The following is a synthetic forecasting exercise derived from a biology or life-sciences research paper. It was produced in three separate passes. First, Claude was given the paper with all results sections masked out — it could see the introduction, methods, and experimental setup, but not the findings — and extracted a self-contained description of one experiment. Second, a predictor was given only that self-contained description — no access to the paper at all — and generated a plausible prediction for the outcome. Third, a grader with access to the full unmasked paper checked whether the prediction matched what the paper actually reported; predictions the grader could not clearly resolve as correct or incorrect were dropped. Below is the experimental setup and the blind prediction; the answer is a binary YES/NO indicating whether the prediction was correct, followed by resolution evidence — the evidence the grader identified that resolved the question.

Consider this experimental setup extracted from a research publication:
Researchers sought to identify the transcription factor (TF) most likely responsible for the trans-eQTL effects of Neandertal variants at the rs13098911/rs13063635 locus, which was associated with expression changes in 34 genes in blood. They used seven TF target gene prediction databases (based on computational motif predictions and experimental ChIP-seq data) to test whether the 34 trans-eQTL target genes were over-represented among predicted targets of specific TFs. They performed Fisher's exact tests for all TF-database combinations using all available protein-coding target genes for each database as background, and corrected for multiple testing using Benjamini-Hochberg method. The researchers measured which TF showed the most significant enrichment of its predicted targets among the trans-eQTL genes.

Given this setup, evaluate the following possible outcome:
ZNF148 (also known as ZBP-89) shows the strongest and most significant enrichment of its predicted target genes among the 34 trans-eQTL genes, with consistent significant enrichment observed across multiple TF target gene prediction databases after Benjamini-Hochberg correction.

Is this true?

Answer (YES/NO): NO